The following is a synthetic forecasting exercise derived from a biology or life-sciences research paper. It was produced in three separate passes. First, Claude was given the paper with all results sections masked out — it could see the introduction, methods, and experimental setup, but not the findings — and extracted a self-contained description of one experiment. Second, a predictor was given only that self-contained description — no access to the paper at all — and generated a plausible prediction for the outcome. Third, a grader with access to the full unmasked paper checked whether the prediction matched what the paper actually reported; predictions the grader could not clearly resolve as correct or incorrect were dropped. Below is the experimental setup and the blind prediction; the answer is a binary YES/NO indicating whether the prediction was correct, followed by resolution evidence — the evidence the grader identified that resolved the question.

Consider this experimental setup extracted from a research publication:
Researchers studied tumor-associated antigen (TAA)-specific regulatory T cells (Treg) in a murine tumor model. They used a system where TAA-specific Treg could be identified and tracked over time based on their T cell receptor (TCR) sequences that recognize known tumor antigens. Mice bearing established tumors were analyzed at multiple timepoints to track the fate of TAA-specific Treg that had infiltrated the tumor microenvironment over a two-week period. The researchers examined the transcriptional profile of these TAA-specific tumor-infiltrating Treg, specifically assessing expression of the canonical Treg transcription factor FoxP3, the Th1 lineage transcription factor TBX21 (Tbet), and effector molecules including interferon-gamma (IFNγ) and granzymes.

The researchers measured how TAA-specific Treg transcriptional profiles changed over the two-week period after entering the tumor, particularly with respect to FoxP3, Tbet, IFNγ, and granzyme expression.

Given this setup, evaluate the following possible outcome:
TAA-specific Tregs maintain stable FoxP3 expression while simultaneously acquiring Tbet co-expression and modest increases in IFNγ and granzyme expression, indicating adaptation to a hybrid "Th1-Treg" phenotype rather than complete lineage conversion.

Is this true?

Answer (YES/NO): NO